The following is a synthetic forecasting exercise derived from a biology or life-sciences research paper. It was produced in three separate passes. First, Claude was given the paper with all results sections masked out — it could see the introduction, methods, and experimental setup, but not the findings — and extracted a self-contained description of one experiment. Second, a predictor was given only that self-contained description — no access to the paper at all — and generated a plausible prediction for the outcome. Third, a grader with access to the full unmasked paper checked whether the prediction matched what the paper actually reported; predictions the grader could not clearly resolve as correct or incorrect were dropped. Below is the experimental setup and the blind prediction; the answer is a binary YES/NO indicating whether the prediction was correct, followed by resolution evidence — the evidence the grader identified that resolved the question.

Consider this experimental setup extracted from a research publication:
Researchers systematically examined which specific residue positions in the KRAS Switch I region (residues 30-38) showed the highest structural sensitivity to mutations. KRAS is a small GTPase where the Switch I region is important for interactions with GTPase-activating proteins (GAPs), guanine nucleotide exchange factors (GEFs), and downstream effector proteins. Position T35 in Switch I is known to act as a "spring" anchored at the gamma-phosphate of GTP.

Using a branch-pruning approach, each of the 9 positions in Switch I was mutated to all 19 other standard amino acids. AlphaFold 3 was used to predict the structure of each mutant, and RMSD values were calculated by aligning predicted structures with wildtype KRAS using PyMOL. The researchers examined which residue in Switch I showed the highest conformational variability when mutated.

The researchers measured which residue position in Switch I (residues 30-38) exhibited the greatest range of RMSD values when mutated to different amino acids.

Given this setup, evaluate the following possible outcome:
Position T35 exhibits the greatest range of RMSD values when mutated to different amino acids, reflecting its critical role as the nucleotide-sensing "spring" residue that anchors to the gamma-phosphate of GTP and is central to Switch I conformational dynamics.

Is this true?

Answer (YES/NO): NO